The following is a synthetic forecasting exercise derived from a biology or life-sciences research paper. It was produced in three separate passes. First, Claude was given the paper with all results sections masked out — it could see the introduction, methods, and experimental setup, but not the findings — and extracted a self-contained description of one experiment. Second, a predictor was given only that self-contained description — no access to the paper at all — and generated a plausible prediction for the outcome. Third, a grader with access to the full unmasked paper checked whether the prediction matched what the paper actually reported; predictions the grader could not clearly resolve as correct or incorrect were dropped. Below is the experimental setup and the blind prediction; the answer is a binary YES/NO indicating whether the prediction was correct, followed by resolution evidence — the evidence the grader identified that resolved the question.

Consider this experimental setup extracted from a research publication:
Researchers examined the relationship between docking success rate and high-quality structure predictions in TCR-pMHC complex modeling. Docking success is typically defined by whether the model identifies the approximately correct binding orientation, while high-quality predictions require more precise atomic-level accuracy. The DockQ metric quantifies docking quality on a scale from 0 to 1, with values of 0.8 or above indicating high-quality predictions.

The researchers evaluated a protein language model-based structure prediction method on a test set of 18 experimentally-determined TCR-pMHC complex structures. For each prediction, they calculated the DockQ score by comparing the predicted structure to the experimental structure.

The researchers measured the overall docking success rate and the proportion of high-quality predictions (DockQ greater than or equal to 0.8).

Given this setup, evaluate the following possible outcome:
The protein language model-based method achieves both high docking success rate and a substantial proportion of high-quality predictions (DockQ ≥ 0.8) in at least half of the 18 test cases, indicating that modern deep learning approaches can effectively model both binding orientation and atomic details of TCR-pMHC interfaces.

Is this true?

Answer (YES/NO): NO